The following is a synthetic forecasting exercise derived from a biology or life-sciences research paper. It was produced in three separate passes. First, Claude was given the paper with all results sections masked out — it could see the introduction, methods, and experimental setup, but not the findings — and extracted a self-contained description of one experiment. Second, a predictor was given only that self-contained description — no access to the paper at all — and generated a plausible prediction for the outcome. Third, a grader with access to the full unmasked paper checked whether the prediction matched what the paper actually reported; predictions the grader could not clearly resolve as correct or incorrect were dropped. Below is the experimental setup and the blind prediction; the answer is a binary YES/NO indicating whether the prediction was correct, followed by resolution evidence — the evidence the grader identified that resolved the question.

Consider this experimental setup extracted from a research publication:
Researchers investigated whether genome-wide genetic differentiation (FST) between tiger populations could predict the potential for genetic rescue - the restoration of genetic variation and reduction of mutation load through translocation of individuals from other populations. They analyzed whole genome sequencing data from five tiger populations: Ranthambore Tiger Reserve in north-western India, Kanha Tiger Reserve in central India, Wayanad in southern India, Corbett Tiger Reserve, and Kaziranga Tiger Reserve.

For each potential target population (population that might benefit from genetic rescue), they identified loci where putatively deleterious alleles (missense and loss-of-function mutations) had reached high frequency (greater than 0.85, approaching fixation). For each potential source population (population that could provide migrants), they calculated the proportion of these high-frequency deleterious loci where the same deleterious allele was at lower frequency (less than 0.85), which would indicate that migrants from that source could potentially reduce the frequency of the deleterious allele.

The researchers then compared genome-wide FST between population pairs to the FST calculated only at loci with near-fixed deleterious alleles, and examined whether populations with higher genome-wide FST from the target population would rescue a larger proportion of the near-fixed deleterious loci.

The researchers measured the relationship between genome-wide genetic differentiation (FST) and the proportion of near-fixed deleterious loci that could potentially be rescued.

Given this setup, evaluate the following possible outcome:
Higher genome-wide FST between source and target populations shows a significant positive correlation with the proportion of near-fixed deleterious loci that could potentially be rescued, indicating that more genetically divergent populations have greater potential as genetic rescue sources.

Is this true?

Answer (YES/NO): YES